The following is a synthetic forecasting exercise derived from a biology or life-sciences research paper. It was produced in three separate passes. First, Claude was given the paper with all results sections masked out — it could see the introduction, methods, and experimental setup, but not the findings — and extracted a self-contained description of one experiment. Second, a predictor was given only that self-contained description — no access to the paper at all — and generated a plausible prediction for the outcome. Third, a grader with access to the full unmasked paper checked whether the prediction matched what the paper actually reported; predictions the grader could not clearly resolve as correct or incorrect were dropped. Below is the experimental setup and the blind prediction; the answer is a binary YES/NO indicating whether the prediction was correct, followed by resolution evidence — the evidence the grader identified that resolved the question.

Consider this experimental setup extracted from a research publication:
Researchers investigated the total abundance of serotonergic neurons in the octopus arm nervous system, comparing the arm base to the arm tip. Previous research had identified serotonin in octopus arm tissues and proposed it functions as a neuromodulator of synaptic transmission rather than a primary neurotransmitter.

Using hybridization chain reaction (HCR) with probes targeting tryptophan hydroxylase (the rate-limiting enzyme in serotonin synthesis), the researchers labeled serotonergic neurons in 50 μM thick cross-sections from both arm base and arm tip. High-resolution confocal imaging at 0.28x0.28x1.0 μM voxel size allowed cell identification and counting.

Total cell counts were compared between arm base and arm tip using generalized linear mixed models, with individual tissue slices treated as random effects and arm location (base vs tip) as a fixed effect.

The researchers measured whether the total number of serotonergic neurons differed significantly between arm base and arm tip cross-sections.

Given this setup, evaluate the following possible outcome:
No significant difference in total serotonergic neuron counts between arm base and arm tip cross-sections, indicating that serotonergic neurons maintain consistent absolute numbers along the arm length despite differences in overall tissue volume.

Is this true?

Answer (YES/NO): NO